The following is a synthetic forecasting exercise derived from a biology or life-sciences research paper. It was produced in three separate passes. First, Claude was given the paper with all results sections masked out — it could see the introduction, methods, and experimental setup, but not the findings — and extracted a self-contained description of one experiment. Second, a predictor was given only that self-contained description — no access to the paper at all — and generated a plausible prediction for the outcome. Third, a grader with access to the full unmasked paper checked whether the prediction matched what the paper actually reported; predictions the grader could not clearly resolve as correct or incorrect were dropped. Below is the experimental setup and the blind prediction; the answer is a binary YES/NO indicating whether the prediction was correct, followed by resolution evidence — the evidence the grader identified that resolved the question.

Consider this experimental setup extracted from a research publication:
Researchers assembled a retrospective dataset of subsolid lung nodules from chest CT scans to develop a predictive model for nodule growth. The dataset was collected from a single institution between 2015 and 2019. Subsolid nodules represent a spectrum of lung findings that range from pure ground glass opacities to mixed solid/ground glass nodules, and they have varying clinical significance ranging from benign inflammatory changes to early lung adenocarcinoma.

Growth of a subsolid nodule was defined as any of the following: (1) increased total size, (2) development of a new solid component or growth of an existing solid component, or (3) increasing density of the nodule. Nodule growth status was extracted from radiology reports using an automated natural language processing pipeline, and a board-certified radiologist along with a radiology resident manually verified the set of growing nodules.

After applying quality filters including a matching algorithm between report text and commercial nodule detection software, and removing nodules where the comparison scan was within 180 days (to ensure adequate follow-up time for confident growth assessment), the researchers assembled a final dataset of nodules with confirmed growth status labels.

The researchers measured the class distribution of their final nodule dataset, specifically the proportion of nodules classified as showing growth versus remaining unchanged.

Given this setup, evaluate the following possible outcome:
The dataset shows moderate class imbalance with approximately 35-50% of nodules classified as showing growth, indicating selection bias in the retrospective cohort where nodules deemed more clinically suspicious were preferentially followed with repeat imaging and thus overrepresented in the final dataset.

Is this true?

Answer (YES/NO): NO